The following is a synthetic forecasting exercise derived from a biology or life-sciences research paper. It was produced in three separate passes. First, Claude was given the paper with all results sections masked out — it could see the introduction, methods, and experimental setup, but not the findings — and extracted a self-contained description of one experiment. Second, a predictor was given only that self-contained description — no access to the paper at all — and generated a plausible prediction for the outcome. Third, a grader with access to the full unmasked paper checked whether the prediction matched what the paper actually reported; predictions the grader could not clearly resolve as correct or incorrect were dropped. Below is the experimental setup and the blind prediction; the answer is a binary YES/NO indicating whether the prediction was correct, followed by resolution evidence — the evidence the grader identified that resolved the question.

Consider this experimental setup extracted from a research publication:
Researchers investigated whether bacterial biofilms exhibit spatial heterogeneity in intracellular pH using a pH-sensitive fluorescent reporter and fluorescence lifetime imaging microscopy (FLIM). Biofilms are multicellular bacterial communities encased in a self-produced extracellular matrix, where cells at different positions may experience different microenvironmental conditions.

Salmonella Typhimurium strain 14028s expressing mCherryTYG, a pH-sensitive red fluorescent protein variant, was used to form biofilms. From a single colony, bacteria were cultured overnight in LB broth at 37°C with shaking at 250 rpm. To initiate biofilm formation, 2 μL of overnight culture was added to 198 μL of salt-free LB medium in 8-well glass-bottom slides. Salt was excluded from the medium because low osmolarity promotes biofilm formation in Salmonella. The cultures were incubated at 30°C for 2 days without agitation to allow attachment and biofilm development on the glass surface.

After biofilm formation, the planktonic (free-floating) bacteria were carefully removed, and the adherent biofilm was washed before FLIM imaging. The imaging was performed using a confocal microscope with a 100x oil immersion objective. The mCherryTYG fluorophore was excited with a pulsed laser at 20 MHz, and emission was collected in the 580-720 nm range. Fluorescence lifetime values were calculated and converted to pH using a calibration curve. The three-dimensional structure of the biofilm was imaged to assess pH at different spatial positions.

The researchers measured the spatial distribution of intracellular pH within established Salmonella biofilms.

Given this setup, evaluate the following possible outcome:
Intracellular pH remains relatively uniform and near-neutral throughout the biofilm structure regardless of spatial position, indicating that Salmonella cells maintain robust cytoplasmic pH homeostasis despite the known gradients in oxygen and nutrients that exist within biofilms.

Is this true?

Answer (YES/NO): NO